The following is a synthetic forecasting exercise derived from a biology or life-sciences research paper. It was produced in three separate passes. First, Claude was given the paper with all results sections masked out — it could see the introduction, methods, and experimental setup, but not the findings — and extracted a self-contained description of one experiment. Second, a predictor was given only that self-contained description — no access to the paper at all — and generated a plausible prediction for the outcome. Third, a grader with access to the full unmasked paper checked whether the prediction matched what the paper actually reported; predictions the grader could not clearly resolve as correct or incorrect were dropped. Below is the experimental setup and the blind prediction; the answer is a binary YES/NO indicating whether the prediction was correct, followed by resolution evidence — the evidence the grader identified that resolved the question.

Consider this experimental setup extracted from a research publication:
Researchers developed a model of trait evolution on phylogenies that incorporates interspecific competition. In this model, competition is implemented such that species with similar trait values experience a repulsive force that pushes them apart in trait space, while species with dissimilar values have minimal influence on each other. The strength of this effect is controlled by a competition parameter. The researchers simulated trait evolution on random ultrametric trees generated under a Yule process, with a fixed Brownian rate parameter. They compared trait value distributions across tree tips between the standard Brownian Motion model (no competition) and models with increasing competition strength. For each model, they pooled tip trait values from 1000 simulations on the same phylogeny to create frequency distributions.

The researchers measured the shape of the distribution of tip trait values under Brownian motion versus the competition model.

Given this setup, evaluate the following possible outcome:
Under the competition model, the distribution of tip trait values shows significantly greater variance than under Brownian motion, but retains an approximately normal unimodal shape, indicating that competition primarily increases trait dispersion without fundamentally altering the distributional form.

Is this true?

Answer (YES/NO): NO